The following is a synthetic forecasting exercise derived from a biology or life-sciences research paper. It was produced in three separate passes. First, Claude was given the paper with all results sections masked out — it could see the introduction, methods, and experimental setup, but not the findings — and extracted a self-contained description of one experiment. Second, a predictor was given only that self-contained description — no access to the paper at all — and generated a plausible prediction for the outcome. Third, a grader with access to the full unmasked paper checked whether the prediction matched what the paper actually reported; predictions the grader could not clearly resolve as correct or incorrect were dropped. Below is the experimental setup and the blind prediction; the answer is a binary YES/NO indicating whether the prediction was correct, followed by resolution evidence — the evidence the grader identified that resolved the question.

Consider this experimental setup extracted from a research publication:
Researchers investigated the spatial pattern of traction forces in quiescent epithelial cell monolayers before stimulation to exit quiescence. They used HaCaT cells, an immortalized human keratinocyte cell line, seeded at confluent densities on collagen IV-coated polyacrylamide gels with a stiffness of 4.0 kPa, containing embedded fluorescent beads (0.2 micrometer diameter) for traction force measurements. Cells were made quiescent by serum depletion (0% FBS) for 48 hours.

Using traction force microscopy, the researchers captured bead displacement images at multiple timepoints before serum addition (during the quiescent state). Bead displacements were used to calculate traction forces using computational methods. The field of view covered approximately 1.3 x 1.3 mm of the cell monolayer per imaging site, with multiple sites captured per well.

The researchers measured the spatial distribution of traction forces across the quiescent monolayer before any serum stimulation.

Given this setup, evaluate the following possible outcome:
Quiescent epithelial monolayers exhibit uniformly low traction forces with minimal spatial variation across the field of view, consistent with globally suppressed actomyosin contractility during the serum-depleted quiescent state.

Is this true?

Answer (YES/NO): NO